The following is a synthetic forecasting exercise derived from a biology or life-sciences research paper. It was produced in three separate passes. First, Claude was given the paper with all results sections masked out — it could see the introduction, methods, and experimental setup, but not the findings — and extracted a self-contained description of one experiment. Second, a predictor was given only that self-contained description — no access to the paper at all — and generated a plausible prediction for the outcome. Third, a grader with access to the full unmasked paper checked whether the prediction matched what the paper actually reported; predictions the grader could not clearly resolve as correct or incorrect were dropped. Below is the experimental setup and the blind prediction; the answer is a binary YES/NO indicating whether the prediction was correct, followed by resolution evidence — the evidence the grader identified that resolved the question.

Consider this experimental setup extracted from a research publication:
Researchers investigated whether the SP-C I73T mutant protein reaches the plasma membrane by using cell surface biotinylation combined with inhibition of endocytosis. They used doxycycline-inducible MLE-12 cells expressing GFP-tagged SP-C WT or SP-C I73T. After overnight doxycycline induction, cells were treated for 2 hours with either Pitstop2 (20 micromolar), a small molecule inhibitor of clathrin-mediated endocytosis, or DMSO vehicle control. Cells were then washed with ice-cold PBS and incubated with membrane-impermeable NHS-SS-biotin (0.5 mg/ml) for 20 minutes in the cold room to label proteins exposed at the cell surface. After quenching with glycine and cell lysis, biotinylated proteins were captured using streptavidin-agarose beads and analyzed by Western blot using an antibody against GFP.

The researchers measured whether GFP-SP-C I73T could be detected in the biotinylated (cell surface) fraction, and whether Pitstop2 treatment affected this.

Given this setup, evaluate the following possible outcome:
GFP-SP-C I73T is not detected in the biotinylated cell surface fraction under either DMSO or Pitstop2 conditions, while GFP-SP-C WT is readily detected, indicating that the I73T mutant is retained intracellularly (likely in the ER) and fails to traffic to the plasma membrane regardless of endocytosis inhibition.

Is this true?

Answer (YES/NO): NO